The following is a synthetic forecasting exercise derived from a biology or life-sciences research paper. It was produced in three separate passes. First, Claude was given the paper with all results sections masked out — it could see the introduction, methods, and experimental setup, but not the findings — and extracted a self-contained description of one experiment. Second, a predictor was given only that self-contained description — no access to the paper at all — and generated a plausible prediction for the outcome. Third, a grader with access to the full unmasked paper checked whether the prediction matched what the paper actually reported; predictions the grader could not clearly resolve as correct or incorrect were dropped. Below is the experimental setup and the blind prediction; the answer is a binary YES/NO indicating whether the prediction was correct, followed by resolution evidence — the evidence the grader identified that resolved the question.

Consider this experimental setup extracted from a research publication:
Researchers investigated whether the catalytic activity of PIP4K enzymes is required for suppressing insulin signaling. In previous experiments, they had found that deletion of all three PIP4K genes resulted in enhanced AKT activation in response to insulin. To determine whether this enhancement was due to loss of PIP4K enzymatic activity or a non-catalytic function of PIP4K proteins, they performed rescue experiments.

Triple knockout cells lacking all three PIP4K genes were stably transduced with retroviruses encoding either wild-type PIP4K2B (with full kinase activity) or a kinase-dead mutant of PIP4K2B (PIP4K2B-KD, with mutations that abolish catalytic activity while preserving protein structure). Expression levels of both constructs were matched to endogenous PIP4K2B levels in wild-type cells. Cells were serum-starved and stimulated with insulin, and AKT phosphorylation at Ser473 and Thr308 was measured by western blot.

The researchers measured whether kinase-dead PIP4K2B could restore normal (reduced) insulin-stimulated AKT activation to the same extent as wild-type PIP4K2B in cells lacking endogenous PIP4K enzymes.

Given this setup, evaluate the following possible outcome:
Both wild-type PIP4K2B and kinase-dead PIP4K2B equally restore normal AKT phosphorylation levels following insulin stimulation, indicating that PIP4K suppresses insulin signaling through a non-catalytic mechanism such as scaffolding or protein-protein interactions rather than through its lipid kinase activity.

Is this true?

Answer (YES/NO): YES